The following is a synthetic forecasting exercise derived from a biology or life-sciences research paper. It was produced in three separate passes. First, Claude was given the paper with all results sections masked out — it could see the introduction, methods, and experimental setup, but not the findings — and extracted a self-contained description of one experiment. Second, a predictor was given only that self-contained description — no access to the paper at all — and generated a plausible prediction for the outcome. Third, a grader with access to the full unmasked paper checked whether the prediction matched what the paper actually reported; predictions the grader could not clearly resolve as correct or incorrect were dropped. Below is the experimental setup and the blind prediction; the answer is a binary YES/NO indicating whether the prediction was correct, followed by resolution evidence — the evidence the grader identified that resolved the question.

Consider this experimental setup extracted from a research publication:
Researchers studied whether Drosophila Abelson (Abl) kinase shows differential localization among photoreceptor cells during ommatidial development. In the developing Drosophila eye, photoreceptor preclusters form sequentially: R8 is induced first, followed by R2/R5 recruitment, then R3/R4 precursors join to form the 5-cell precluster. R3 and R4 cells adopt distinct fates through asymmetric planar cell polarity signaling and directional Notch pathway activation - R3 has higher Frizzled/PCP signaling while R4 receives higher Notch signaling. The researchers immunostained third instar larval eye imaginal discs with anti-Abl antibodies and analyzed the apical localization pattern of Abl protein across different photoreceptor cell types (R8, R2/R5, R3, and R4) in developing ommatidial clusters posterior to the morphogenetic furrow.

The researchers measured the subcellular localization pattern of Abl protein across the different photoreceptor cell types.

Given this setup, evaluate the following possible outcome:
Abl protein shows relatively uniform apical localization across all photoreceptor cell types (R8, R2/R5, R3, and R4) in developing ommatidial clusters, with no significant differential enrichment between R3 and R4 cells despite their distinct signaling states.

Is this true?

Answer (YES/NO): NO